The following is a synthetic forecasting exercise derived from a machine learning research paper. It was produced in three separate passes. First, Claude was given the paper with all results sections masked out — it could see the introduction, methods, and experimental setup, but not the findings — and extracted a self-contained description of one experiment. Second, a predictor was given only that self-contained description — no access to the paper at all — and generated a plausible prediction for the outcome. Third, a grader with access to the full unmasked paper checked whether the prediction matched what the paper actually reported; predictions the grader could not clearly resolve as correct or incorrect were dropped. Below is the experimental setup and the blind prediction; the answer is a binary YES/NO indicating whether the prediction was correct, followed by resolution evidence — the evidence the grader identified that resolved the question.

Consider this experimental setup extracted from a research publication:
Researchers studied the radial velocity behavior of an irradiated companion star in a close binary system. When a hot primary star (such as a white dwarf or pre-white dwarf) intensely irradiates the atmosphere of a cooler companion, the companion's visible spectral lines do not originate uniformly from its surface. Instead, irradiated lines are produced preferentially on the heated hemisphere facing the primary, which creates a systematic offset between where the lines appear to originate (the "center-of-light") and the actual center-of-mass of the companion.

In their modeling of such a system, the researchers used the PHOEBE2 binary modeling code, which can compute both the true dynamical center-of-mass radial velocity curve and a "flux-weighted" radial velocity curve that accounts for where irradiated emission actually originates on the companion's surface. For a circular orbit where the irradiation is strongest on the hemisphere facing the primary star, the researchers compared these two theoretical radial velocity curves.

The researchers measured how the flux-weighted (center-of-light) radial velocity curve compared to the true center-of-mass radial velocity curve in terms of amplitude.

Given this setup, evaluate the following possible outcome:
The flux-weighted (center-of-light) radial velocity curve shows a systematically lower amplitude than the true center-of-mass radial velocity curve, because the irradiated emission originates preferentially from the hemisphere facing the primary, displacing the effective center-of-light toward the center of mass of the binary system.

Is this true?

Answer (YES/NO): YES